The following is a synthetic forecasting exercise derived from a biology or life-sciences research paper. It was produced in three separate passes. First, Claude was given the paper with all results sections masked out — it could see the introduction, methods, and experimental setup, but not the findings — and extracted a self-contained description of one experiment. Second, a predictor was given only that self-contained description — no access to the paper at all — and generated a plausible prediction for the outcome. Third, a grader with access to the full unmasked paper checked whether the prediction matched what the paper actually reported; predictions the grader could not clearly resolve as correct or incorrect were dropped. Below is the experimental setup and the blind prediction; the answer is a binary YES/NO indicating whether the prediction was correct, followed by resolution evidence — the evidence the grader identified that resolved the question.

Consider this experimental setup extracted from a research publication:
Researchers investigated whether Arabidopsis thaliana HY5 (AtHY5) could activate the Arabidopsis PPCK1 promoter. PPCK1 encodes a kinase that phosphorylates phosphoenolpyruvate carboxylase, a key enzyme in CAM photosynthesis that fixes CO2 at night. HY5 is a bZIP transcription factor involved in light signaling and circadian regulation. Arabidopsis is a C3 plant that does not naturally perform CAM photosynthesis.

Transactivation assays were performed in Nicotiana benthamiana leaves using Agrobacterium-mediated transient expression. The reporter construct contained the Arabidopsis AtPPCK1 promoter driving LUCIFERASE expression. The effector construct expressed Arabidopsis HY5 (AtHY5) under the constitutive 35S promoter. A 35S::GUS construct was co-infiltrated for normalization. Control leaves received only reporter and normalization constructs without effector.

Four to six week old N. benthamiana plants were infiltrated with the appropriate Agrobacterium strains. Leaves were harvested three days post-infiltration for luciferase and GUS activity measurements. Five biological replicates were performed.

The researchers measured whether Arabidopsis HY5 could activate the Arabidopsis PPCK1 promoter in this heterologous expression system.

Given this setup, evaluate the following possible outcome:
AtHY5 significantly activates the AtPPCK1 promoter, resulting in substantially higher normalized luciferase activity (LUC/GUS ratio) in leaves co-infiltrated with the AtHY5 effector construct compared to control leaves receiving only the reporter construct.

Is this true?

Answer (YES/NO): NO